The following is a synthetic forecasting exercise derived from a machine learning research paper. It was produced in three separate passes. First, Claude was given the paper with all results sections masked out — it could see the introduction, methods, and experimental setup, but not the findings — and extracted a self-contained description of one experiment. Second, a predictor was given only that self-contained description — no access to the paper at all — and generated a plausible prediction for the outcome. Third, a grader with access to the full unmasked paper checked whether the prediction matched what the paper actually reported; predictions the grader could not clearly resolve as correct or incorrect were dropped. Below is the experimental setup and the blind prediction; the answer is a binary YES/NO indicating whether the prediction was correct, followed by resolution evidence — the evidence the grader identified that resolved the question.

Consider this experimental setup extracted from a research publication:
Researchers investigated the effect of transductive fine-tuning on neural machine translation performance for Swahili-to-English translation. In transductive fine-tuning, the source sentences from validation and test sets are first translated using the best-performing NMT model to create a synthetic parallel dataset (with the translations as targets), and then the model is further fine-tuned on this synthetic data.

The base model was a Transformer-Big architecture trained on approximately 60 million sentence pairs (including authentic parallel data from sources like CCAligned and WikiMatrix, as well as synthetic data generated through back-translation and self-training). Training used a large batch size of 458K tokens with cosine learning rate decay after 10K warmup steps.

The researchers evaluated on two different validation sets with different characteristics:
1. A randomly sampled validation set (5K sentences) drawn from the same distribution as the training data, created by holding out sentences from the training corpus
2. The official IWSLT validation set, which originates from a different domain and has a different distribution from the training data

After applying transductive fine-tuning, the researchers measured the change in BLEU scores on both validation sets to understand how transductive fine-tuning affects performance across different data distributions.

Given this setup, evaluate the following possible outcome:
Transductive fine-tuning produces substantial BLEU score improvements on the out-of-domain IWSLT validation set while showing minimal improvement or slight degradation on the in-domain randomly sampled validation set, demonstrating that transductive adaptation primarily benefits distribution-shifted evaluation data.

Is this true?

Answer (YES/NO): YES